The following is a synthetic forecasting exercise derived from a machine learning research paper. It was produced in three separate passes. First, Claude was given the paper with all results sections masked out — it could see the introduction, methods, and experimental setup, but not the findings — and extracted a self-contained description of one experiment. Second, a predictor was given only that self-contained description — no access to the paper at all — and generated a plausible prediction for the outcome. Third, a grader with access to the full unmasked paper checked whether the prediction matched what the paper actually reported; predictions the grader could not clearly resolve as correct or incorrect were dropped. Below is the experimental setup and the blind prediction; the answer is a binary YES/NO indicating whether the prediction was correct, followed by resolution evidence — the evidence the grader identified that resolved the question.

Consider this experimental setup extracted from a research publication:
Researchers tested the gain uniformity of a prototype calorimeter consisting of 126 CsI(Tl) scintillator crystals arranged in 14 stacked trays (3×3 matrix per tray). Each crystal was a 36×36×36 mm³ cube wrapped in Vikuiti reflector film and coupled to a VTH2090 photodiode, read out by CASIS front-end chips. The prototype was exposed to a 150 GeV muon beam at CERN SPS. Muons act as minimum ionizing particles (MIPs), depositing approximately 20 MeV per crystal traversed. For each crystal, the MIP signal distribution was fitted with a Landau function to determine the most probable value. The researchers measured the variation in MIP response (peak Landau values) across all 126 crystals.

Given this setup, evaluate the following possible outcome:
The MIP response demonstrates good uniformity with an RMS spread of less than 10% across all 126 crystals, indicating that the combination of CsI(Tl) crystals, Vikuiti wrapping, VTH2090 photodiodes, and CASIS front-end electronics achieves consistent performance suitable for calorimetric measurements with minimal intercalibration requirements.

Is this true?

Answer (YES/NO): NO